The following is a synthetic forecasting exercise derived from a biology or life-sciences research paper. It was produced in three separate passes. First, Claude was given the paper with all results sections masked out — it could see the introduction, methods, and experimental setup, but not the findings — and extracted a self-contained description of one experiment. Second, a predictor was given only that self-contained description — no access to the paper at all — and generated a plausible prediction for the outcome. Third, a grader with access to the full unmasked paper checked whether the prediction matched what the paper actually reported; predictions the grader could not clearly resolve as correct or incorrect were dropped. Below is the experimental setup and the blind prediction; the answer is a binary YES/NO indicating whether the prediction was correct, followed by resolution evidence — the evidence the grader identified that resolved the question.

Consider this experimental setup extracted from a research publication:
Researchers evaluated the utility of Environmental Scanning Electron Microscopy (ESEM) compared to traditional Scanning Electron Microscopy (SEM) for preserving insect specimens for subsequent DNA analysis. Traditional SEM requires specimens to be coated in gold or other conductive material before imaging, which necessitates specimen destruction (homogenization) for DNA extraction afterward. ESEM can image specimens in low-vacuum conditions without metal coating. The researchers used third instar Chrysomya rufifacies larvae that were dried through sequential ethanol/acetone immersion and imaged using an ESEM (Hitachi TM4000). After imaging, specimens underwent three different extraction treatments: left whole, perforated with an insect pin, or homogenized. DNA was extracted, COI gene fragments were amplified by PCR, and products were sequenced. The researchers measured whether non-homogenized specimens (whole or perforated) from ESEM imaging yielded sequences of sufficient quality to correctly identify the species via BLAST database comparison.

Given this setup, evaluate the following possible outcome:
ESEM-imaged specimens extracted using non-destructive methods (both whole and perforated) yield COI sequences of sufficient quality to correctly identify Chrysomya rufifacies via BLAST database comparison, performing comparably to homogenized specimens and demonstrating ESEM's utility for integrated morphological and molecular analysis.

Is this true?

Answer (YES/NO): YES